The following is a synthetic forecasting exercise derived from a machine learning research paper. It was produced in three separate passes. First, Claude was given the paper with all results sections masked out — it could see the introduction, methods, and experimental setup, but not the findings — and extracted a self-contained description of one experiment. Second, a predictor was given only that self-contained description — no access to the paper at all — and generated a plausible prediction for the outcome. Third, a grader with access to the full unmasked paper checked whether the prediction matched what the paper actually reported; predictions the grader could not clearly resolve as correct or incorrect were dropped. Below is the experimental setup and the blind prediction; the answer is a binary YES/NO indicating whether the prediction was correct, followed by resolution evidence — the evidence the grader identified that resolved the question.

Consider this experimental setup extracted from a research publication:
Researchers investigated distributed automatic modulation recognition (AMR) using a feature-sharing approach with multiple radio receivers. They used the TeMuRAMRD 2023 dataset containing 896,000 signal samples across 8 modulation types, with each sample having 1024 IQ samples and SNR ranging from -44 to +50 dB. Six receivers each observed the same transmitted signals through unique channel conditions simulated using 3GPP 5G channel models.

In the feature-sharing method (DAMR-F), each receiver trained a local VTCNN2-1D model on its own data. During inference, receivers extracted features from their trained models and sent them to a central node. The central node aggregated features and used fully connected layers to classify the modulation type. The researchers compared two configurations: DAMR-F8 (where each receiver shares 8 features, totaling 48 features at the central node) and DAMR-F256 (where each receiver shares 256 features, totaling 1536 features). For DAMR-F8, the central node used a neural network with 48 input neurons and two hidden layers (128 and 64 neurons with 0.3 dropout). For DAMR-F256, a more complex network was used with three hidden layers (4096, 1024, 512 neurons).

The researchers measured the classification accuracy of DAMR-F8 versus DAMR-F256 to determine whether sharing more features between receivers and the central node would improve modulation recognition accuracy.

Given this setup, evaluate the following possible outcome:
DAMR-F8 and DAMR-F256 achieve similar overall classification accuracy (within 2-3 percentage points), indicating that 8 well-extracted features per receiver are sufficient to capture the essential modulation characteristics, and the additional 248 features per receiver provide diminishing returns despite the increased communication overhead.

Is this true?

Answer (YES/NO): YES